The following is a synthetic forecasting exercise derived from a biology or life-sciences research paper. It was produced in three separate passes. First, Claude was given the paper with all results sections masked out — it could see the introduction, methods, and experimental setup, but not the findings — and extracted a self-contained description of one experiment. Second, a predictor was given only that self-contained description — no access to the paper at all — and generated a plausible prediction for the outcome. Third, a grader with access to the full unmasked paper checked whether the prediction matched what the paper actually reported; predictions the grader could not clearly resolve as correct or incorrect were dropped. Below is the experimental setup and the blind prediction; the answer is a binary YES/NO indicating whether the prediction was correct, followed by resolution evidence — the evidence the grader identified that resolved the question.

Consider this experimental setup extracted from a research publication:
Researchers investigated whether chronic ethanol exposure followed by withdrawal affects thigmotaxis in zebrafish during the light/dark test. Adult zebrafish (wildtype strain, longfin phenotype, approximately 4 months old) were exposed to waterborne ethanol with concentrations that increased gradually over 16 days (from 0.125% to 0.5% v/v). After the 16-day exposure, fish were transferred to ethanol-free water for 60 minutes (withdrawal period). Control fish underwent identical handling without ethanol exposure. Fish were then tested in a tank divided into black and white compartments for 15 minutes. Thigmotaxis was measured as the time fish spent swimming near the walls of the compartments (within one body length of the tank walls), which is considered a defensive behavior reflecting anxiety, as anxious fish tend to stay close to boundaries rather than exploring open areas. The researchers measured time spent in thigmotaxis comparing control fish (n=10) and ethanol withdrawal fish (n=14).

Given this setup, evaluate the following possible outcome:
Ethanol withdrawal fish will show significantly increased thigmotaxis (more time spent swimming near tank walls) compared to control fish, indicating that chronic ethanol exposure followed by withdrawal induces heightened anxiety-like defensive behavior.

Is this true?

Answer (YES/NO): NO